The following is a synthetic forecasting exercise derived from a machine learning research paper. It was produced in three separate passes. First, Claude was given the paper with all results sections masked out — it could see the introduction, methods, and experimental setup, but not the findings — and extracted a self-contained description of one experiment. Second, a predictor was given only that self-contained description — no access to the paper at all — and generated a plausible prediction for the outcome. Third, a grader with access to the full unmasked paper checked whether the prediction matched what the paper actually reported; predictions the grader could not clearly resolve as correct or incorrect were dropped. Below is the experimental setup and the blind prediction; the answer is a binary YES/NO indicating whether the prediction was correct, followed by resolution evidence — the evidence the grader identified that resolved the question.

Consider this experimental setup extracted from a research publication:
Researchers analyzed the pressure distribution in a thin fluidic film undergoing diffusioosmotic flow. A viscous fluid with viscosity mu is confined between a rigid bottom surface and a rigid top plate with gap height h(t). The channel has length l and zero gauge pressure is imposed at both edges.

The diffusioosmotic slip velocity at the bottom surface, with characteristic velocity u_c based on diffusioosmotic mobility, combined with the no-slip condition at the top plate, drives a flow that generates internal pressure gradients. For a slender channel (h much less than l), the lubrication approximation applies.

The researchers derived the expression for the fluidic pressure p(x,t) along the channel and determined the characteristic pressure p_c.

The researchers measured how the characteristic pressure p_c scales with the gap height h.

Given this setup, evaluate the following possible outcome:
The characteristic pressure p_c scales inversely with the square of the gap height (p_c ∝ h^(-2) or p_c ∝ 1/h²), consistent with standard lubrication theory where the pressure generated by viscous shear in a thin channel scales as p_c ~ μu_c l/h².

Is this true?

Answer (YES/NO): YES